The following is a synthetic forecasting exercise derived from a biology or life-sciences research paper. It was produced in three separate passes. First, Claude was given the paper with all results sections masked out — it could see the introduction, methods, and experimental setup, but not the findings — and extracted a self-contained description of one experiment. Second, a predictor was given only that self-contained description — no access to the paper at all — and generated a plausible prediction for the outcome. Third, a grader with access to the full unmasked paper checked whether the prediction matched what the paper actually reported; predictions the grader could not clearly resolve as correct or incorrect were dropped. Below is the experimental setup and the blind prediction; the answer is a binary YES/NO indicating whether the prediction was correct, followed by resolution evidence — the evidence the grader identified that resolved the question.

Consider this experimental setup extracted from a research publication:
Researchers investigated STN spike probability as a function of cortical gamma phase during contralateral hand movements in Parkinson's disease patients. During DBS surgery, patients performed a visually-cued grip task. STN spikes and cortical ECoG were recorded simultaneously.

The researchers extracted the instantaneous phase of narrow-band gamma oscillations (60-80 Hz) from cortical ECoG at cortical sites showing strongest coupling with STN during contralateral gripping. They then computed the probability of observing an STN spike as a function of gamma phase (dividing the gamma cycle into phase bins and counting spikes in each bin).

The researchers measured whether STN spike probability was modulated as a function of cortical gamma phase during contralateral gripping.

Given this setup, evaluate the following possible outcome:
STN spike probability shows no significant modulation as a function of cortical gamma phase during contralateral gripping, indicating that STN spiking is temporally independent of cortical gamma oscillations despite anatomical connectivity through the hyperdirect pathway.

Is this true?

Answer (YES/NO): NO